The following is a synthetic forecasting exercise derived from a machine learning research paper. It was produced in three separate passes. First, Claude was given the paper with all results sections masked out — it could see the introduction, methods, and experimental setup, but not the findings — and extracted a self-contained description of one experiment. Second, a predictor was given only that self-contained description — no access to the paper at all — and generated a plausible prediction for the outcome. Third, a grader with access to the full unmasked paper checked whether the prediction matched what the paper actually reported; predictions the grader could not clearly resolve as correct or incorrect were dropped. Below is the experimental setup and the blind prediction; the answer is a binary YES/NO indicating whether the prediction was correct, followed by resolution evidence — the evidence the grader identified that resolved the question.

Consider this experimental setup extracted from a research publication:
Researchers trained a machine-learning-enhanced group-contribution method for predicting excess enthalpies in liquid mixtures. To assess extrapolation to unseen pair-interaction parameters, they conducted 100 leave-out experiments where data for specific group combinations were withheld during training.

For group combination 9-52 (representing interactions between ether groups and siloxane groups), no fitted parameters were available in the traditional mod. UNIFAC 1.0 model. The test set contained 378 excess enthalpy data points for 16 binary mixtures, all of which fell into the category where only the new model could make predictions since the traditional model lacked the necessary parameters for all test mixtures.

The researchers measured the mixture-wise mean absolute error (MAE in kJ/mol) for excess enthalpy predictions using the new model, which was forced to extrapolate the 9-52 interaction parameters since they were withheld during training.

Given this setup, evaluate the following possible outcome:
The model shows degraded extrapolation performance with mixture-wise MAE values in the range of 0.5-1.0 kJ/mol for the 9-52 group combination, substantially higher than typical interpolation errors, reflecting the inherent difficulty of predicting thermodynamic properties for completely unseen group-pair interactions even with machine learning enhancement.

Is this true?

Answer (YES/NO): NO